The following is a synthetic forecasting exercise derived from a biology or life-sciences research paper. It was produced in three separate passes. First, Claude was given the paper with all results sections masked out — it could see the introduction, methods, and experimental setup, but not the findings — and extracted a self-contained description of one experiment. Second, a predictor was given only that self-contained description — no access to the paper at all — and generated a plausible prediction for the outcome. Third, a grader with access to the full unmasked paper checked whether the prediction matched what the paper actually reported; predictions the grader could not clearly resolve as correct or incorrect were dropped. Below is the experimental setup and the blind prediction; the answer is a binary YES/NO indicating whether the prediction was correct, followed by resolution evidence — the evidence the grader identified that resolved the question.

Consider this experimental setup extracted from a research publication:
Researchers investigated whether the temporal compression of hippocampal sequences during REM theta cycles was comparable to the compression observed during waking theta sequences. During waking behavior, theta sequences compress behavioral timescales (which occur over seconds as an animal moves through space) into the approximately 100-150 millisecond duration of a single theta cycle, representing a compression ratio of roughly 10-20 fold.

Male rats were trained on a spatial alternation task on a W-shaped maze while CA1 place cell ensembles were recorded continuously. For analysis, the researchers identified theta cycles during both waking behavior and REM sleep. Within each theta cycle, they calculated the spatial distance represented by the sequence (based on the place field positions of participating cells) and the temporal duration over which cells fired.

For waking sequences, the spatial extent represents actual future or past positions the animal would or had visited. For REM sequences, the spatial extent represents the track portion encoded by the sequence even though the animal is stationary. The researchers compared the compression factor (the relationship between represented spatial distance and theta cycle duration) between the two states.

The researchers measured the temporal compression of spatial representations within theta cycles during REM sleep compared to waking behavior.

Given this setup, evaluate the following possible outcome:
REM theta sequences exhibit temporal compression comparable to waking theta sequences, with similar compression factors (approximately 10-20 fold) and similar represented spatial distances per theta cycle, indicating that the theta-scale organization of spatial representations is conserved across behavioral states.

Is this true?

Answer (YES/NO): NO